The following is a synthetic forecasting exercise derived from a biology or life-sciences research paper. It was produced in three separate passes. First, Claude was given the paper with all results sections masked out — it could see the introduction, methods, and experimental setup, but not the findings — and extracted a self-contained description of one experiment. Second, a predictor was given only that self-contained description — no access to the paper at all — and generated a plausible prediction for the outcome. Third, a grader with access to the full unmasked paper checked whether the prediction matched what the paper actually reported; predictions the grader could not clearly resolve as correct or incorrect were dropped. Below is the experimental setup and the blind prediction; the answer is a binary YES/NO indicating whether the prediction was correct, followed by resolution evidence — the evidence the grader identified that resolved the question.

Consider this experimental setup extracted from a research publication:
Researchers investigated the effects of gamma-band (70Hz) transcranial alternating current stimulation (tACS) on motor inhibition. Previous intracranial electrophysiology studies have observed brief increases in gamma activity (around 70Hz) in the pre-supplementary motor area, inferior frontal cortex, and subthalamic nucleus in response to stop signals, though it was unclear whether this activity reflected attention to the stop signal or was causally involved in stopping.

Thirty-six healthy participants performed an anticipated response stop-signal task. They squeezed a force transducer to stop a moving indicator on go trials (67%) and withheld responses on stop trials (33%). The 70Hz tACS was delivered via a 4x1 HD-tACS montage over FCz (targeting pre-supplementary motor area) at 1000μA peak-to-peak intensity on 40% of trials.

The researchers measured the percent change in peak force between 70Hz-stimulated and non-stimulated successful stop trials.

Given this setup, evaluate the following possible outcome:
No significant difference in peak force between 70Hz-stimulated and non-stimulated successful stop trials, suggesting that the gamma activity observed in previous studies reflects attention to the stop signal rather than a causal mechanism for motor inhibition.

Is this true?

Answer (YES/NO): NO